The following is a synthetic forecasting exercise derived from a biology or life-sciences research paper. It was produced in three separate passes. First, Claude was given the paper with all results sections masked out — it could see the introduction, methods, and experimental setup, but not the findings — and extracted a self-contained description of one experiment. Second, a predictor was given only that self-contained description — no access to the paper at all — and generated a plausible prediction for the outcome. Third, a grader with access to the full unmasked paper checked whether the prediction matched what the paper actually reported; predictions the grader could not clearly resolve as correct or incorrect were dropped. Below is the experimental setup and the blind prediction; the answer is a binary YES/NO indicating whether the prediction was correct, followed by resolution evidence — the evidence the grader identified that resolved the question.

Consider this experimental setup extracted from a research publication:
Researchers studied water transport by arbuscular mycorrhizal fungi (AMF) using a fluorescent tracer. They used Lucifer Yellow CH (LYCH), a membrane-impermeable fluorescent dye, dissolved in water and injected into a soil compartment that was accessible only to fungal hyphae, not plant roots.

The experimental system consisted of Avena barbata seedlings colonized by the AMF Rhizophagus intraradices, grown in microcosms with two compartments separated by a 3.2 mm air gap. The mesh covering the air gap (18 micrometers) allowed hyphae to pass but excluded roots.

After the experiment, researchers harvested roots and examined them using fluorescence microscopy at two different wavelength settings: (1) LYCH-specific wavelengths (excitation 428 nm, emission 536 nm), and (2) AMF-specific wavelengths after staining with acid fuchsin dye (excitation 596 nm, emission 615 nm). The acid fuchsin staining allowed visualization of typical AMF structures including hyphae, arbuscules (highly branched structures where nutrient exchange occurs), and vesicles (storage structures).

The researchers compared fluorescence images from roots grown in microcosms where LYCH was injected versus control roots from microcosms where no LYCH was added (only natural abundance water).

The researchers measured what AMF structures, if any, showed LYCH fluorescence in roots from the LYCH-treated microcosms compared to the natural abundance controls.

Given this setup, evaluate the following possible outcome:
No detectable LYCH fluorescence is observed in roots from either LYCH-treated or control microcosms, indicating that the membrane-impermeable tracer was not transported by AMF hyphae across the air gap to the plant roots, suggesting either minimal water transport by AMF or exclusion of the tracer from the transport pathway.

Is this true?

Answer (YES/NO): NO